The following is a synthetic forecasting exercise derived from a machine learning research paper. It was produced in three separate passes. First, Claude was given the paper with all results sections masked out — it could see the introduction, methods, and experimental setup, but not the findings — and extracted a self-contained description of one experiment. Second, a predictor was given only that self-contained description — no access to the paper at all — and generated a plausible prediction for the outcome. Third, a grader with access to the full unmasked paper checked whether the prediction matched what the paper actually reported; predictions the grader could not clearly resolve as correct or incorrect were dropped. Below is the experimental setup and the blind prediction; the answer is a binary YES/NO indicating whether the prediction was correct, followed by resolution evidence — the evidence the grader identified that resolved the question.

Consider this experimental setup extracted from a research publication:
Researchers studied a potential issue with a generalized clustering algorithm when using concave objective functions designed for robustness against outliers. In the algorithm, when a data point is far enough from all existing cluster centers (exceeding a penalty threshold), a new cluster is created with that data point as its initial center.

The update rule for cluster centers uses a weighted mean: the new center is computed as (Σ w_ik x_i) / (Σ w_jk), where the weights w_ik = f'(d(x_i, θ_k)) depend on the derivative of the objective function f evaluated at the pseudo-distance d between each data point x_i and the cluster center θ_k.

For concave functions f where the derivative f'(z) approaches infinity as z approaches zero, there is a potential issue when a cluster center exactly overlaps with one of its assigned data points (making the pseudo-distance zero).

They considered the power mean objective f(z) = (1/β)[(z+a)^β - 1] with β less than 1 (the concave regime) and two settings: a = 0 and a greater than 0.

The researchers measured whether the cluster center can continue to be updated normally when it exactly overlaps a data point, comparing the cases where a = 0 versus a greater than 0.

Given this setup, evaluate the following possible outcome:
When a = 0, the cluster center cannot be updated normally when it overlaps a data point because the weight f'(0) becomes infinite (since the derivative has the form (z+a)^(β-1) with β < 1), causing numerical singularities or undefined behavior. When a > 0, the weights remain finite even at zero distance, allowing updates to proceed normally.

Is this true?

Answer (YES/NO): NO